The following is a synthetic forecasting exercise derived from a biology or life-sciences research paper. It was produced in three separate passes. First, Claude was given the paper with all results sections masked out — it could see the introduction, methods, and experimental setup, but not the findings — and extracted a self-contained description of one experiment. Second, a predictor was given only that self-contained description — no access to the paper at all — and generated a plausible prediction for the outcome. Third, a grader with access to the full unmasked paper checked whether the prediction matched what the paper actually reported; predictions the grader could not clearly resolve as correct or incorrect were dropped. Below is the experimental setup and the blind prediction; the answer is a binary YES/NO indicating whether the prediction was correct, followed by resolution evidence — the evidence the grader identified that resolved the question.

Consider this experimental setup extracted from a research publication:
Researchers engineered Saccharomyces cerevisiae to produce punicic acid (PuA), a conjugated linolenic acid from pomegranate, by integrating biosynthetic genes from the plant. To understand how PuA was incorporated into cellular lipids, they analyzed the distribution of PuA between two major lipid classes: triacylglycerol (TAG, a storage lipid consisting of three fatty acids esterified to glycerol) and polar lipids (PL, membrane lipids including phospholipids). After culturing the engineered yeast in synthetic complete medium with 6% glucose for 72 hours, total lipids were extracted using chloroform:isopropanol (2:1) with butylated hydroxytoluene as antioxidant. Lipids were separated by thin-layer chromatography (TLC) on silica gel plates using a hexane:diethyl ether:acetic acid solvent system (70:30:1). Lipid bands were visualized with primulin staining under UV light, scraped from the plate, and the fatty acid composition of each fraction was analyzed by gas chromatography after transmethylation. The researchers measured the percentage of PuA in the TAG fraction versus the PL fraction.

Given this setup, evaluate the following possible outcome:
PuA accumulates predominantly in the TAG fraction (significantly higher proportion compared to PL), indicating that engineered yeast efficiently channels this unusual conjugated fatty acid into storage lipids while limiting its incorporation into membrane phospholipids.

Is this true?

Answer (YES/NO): NO